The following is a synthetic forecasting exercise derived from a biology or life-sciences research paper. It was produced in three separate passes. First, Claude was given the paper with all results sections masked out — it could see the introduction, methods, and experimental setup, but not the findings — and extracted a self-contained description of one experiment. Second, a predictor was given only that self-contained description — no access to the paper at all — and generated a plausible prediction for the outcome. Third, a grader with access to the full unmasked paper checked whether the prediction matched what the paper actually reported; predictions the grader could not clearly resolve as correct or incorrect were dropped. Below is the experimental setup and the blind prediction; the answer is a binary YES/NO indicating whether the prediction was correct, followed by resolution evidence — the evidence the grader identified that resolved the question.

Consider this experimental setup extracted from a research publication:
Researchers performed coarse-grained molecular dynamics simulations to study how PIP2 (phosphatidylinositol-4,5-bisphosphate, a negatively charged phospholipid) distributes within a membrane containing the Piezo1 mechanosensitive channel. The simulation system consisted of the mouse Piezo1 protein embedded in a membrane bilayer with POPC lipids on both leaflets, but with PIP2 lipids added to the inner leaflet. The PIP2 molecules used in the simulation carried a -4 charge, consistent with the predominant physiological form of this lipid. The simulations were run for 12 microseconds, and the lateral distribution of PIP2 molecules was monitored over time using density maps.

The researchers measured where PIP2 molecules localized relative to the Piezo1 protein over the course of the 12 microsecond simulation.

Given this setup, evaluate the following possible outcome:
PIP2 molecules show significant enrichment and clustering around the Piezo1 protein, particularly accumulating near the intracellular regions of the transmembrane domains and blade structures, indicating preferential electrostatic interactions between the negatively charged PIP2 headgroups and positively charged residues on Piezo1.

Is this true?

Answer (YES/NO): YES